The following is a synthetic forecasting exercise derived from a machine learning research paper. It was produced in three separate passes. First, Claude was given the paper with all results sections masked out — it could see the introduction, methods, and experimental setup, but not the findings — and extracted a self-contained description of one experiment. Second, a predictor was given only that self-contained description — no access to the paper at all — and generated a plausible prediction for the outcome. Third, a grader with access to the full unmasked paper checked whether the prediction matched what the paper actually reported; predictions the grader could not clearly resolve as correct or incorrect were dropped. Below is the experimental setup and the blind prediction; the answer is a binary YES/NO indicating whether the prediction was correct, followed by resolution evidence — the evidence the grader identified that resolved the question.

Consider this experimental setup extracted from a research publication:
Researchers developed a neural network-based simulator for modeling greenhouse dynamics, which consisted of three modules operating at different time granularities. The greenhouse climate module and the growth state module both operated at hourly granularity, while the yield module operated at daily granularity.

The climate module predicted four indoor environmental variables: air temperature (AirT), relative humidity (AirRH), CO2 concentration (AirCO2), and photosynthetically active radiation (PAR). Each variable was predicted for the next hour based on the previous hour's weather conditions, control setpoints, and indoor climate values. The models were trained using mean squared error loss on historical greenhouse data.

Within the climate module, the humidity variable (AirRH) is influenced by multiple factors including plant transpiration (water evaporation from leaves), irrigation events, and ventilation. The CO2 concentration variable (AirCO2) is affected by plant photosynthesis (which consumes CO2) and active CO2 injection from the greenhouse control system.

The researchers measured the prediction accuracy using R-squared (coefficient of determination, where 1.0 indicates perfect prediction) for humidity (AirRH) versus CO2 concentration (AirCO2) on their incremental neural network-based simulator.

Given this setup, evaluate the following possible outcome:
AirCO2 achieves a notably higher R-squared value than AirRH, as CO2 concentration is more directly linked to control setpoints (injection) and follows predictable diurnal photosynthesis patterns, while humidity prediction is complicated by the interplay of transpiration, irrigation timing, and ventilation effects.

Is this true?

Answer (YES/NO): YES